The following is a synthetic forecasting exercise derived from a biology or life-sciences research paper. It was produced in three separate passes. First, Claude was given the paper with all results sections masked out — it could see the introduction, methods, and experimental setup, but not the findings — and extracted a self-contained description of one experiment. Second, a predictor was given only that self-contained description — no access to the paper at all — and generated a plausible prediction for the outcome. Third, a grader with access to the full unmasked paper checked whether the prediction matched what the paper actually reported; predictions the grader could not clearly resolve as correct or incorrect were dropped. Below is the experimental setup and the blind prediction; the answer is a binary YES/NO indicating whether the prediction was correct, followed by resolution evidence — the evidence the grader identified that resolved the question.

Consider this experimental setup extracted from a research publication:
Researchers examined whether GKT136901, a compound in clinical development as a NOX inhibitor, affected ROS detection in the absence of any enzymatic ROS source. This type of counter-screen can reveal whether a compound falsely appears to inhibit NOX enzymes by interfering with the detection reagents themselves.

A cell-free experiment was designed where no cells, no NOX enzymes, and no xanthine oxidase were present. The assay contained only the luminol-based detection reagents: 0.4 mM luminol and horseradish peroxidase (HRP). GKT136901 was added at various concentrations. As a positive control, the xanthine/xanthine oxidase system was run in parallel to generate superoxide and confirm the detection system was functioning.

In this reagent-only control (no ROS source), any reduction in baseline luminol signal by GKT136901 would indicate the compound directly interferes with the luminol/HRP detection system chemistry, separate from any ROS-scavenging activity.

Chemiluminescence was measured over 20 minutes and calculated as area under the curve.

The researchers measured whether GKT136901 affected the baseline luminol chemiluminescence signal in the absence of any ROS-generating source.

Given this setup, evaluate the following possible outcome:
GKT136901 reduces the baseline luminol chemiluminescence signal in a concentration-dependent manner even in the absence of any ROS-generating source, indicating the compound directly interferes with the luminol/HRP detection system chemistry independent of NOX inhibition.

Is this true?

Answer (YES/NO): NO